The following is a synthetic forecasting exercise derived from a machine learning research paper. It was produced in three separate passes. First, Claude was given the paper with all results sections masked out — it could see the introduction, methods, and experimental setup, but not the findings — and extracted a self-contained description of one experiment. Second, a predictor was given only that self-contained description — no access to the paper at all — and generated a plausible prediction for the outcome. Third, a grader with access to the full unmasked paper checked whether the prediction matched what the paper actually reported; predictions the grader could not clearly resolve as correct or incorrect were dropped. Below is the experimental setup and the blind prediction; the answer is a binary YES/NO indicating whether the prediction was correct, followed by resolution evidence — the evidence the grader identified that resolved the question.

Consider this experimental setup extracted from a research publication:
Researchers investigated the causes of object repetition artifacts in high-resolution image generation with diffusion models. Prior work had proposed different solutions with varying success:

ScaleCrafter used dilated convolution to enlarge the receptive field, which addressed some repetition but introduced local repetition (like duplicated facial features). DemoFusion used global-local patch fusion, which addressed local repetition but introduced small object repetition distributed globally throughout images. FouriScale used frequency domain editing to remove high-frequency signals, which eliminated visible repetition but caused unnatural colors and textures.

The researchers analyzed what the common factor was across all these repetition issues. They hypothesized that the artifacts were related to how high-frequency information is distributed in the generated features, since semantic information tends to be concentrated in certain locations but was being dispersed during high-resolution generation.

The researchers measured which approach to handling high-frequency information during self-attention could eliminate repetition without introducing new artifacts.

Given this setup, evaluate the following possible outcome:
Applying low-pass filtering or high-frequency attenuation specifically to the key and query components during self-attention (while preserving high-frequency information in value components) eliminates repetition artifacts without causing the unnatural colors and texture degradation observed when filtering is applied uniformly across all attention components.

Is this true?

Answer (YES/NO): NO